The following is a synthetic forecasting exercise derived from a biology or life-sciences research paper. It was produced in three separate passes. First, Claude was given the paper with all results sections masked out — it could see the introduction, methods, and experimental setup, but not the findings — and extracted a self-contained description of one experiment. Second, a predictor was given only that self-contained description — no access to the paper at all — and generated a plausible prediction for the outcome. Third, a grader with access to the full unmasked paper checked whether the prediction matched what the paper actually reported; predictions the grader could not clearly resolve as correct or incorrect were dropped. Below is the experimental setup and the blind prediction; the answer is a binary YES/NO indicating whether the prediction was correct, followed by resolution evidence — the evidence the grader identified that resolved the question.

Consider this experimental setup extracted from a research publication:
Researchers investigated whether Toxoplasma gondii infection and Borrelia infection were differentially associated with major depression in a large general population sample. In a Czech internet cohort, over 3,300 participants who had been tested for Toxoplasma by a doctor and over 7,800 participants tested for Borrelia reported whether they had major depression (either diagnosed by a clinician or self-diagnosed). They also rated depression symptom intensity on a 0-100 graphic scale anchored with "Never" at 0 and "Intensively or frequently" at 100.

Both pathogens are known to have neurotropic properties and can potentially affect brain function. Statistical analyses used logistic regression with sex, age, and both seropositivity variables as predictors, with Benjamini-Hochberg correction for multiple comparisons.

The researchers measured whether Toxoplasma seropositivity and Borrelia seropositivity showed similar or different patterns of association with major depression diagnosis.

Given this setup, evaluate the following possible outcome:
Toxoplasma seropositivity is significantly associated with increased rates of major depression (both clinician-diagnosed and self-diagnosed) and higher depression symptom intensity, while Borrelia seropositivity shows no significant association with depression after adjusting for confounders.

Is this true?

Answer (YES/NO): NO